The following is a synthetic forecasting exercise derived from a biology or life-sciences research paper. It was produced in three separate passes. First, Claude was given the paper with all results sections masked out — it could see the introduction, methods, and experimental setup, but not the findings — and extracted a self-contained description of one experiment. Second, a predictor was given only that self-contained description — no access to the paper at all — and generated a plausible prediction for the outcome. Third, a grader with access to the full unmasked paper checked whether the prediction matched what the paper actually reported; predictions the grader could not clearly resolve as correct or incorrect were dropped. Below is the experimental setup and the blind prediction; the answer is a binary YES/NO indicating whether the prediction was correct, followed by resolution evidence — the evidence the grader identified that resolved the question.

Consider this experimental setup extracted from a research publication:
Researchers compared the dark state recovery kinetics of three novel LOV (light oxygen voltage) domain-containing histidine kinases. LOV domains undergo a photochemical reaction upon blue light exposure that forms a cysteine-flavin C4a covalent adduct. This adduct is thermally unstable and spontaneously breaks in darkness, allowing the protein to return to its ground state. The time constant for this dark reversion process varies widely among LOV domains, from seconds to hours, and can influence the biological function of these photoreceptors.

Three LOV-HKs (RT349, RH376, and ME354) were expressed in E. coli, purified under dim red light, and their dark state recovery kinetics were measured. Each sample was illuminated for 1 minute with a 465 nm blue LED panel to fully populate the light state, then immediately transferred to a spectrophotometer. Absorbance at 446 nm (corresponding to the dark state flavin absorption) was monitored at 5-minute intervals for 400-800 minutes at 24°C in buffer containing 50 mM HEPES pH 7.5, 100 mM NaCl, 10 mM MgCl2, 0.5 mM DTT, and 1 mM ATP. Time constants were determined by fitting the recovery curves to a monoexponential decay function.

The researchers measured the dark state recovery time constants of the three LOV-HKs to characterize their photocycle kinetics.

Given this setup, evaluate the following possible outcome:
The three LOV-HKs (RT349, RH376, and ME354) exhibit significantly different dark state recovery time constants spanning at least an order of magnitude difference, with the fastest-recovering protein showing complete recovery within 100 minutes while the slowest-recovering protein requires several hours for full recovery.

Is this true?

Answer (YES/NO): NO